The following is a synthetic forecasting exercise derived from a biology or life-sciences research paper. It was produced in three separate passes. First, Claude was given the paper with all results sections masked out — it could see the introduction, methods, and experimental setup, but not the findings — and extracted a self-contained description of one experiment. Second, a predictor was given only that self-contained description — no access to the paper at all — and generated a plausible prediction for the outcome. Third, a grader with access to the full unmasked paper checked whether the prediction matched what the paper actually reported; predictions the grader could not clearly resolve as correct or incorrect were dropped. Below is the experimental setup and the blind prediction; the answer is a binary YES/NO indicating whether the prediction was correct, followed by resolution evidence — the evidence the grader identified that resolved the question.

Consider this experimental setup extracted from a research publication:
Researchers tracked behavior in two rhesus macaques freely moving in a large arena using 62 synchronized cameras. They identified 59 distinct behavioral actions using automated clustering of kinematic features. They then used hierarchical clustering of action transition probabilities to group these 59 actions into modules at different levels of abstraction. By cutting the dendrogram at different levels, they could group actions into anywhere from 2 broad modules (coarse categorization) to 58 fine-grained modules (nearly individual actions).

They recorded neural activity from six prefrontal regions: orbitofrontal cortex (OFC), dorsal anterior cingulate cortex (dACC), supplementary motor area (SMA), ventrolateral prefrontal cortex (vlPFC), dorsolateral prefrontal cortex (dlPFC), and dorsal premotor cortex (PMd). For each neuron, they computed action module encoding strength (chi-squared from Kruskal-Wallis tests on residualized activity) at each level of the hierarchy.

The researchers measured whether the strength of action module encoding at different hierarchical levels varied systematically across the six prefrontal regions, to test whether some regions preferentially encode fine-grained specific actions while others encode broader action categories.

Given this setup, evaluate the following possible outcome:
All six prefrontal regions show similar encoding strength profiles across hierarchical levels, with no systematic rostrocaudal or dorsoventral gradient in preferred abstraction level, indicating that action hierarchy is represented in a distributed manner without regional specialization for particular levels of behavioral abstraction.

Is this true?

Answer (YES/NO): NO